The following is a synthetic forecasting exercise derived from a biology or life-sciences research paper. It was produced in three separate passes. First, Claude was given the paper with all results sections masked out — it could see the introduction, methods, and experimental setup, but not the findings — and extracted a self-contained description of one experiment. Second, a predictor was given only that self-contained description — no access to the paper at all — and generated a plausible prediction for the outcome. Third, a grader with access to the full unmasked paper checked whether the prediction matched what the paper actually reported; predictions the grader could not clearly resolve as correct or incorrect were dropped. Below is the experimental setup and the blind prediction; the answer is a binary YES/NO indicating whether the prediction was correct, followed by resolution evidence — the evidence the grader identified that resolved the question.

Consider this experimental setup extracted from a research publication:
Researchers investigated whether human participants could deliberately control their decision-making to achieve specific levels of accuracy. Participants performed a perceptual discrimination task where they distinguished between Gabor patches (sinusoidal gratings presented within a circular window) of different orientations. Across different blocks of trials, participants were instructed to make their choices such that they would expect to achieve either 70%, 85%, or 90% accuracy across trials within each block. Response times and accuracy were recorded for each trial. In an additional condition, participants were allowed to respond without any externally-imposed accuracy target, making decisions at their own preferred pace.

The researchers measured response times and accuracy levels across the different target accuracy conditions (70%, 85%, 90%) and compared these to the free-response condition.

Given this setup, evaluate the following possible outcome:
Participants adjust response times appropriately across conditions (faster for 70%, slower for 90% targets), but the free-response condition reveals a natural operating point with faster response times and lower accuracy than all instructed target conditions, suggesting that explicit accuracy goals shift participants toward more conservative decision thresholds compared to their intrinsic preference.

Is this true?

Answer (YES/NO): NO